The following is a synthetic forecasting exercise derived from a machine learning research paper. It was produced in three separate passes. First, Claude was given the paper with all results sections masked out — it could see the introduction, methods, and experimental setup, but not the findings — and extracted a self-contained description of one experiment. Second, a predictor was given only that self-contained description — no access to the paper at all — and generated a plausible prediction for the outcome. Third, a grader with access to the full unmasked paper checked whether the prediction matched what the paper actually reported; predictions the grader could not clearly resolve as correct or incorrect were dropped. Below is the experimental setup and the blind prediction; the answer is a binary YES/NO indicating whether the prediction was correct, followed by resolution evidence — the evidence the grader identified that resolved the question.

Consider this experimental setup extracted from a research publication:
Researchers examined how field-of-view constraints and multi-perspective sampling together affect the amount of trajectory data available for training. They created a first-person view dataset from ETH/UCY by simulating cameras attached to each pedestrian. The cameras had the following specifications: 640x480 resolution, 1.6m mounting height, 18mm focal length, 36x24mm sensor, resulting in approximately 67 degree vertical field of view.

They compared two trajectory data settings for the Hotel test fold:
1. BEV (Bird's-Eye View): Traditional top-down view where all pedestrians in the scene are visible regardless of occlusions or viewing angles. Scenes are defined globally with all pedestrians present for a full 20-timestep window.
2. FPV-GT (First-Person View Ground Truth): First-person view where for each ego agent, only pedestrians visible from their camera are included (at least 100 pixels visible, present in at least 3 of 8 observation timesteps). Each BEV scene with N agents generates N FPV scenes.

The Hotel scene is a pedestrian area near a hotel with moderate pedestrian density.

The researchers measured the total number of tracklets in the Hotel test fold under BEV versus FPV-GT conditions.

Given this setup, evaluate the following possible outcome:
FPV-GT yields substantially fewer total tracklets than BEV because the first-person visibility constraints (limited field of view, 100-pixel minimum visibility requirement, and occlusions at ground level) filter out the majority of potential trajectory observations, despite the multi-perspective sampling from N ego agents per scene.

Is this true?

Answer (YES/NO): NO